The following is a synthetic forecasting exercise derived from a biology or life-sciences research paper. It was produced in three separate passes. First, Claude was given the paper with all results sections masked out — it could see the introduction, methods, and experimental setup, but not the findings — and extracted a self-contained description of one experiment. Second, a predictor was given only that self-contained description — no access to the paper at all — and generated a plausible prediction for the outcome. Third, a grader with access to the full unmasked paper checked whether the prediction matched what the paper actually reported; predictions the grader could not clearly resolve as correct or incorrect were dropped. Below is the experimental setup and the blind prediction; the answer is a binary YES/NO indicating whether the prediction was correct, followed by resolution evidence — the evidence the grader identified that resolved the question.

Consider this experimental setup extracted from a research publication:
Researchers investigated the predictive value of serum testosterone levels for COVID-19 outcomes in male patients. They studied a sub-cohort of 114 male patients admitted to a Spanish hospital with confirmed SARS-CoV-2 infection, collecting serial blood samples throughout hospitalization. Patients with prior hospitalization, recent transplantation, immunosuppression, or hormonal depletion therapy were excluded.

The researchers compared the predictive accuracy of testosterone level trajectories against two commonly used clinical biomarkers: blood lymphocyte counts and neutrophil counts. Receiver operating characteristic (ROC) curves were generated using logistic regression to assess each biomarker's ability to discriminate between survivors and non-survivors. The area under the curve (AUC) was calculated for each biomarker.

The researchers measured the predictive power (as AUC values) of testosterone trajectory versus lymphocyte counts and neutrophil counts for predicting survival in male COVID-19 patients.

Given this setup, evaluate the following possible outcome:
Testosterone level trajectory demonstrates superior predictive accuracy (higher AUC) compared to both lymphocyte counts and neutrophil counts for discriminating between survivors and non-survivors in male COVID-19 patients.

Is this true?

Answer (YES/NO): YES